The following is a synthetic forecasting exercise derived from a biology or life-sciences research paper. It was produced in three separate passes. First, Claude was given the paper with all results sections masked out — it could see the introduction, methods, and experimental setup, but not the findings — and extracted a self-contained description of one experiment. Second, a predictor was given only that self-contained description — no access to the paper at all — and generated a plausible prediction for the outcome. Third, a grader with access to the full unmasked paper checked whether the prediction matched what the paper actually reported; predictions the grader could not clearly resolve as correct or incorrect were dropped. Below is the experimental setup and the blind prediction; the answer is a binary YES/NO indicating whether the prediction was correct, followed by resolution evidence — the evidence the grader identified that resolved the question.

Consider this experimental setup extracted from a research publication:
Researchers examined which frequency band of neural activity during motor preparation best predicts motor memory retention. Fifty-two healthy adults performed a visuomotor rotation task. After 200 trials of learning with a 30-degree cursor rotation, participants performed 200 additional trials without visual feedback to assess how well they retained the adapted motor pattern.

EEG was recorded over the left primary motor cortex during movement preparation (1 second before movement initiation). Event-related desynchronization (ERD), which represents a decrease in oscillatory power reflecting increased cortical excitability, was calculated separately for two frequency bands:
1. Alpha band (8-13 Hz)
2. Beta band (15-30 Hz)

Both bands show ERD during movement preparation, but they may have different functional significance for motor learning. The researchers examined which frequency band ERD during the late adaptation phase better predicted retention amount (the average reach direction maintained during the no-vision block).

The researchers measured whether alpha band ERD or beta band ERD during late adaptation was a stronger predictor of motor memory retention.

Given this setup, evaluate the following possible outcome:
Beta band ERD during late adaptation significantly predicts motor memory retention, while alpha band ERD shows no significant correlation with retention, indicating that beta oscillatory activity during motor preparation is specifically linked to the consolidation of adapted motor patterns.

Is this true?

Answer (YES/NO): NO